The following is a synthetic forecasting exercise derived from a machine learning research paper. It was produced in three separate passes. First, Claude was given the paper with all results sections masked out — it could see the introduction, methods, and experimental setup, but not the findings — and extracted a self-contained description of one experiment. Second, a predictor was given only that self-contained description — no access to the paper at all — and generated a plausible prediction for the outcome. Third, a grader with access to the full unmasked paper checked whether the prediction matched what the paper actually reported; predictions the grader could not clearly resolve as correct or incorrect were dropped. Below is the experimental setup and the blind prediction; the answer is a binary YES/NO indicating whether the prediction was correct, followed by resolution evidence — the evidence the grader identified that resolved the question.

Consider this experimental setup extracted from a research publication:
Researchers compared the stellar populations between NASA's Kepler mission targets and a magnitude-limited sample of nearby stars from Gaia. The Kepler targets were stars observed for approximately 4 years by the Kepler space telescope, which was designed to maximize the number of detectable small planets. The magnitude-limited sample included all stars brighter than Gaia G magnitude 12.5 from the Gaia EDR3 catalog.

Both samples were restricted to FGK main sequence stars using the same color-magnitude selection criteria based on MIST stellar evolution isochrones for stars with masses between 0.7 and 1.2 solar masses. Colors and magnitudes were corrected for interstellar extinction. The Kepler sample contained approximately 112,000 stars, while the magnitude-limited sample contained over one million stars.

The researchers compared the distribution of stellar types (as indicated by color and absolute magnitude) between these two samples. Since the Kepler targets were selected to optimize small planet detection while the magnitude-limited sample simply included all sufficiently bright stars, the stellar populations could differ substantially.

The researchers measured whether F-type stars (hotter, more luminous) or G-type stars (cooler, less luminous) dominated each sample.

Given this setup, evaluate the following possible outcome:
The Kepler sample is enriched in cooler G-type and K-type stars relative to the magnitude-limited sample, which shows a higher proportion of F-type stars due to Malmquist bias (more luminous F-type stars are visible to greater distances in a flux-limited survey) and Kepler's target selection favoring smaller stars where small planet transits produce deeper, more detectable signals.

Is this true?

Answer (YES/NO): YES